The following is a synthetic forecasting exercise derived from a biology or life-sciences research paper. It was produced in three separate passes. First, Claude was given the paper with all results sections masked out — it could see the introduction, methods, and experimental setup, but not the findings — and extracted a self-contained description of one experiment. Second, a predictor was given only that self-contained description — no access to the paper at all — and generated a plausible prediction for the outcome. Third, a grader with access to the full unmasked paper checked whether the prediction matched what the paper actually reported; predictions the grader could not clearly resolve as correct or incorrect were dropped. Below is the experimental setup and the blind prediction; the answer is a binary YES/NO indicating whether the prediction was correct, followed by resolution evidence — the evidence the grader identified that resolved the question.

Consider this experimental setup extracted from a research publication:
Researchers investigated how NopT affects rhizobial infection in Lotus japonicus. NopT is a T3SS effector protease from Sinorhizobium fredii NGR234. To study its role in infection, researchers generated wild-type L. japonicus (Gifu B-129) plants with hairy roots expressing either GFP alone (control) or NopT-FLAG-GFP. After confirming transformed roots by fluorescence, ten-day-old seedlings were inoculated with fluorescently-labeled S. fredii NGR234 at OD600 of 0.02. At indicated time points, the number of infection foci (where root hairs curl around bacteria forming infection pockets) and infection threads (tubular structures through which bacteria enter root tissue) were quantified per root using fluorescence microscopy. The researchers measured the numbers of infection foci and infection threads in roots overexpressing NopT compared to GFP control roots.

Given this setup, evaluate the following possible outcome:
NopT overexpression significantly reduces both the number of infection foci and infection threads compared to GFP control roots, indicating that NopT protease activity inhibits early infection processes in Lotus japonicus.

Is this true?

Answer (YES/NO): YES